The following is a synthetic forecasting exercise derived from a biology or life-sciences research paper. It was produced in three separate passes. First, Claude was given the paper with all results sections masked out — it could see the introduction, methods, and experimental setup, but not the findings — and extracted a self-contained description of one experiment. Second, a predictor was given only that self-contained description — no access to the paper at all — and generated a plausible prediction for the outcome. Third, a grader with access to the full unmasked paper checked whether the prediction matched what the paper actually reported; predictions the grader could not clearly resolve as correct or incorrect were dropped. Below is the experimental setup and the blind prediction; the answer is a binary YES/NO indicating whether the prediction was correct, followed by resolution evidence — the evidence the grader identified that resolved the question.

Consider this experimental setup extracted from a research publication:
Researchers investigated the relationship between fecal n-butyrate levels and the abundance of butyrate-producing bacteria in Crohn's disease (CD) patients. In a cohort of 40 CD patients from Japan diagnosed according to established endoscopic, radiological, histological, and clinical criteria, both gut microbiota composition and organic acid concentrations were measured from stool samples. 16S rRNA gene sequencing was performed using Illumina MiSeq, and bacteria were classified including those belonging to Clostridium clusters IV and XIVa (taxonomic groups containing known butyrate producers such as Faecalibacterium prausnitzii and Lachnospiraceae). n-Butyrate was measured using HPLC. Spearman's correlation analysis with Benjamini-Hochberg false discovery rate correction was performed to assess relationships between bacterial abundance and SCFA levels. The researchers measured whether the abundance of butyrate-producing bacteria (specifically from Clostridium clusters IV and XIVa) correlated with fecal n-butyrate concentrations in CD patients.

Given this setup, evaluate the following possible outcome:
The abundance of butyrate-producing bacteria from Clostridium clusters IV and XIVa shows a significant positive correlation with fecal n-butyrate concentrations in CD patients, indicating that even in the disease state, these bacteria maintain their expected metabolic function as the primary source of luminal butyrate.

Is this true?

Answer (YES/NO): YES